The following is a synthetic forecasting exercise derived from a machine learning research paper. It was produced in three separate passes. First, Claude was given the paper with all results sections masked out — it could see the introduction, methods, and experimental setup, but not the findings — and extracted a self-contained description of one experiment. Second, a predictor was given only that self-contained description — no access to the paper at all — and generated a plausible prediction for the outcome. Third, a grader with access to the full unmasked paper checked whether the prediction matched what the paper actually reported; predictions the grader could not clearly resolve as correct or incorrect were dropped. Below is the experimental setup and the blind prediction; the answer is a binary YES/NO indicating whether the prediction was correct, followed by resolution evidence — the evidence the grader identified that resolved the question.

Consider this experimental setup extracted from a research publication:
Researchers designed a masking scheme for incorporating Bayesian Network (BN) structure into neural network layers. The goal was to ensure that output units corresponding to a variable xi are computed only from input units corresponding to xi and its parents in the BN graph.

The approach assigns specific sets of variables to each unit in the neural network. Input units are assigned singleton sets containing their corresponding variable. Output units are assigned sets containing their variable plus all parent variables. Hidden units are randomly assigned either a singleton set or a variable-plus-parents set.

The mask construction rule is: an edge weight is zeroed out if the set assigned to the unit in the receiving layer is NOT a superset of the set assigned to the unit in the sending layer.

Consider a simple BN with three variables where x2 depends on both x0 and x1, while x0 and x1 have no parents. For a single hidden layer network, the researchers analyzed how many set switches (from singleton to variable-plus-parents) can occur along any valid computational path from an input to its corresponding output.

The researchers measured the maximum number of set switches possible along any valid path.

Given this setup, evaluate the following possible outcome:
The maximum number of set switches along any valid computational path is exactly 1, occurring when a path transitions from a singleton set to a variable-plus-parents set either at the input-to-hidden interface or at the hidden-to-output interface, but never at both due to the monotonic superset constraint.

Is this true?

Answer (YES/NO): YES